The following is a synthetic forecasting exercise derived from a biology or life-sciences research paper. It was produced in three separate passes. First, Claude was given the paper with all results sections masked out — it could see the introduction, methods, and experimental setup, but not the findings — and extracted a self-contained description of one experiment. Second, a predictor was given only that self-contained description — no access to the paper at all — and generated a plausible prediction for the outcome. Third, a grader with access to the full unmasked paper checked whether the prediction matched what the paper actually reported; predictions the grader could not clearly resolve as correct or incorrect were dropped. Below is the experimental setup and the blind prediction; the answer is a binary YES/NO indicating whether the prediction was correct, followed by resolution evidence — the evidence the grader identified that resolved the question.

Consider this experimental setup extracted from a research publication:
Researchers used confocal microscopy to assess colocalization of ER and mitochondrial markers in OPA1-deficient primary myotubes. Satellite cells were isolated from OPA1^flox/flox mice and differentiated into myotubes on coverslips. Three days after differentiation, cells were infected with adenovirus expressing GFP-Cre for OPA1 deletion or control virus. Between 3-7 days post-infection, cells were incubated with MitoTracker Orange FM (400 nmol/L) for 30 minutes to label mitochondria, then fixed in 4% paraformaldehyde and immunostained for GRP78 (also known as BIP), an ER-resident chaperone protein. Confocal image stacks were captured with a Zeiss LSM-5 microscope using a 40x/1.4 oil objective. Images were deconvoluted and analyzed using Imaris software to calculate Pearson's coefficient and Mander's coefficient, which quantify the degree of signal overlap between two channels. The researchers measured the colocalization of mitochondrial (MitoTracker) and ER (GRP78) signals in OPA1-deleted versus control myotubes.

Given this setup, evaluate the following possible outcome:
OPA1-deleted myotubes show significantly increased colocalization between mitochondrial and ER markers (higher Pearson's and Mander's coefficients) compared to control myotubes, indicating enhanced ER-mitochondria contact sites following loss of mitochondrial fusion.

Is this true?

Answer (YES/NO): YES